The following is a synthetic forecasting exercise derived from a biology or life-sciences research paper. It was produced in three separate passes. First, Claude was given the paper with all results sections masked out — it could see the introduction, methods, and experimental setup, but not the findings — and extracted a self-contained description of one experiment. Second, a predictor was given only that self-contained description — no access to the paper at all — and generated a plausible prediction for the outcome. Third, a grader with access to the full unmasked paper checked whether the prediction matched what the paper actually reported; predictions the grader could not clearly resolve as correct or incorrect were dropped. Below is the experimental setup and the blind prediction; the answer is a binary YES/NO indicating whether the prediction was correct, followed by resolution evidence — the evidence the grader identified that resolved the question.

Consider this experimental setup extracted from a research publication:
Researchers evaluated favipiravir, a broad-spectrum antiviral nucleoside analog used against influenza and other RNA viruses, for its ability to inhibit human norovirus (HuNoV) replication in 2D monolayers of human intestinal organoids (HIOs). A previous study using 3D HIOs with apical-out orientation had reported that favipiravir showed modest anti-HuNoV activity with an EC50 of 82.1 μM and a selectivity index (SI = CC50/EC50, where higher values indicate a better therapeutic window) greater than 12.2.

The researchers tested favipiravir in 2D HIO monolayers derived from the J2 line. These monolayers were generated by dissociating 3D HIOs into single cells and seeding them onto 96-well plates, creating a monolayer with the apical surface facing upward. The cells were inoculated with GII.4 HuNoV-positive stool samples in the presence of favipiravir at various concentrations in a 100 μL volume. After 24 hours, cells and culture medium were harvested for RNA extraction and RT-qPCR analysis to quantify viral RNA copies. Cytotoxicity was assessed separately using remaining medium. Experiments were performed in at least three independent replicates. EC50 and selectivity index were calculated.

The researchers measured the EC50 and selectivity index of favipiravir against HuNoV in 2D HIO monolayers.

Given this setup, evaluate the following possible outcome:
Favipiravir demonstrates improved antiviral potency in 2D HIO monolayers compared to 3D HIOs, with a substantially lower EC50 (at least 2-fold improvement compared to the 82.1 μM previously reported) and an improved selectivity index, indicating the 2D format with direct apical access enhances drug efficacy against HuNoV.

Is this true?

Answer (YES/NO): NO